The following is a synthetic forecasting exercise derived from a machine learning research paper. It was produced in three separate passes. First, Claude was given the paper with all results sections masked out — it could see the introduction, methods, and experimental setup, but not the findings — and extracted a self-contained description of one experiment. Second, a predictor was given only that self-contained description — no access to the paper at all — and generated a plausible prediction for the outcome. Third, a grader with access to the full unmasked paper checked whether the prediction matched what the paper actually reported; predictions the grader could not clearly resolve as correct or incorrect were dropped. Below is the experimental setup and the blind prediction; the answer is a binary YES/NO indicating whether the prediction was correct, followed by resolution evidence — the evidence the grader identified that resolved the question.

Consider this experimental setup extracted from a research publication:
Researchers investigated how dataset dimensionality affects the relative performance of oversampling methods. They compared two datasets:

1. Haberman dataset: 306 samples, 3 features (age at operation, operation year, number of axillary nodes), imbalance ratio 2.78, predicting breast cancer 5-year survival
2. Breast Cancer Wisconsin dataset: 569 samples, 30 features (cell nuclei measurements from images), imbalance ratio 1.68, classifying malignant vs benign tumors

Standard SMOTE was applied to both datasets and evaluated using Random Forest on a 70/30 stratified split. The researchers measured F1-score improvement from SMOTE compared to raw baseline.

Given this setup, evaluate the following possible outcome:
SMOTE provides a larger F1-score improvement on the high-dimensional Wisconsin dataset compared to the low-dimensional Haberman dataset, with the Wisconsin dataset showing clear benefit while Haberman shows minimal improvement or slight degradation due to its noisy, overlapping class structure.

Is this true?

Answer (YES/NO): NO